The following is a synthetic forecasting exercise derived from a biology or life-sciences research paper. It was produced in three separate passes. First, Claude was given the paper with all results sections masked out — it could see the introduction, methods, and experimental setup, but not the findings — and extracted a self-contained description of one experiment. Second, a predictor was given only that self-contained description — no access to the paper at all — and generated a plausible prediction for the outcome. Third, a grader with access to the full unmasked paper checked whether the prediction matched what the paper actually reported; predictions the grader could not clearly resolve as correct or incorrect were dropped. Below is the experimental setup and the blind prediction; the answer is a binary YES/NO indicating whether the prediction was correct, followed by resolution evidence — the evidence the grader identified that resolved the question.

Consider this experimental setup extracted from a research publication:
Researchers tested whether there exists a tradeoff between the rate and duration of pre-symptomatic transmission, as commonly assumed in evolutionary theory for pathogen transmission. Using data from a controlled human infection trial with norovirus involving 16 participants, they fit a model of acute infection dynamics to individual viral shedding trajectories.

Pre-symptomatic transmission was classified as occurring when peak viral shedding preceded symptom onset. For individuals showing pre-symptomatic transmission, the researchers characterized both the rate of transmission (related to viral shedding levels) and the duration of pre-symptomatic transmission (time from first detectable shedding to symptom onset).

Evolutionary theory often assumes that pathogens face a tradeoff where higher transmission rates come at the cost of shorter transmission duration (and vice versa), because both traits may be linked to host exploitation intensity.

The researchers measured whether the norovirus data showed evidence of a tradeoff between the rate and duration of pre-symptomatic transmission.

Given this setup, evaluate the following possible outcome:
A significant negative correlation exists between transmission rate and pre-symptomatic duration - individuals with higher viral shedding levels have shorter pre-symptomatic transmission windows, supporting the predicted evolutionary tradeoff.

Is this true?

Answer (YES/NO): NO